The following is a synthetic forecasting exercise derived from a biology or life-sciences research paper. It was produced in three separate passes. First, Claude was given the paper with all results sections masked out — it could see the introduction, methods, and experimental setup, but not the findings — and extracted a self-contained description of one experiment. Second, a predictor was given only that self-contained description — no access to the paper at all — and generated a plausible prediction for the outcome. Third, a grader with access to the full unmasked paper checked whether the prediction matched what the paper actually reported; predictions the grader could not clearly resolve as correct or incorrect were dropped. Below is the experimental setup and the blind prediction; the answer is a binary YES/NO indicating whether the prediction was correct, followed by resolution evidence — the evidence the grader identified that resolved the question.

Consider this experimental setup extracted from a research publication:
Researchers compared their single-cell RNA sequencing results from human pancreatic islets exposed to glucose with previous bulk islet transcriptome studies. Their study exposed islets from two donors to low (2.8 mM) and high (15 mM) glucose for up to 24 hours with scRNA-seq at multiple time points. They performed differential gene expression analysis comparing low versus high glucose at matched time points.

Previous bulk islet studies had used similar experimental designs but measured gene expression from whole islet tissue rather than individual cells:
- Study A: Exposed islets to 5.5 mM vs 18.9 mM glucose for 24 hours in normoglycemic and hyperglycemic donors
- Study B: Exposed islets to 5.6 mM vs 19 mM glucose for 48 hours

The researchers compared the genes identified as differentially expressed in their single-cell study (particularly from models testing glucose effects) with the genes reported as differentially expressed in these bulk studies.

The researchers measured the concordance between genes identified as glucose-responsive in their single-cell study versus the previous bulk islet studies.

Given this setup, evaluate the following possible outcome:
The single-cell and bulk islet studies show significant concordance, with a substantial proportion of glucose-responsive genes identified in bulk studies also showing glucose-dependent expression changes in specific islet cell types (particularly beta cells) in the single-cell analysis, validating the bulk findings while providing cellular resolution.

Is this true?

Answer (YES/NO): NO